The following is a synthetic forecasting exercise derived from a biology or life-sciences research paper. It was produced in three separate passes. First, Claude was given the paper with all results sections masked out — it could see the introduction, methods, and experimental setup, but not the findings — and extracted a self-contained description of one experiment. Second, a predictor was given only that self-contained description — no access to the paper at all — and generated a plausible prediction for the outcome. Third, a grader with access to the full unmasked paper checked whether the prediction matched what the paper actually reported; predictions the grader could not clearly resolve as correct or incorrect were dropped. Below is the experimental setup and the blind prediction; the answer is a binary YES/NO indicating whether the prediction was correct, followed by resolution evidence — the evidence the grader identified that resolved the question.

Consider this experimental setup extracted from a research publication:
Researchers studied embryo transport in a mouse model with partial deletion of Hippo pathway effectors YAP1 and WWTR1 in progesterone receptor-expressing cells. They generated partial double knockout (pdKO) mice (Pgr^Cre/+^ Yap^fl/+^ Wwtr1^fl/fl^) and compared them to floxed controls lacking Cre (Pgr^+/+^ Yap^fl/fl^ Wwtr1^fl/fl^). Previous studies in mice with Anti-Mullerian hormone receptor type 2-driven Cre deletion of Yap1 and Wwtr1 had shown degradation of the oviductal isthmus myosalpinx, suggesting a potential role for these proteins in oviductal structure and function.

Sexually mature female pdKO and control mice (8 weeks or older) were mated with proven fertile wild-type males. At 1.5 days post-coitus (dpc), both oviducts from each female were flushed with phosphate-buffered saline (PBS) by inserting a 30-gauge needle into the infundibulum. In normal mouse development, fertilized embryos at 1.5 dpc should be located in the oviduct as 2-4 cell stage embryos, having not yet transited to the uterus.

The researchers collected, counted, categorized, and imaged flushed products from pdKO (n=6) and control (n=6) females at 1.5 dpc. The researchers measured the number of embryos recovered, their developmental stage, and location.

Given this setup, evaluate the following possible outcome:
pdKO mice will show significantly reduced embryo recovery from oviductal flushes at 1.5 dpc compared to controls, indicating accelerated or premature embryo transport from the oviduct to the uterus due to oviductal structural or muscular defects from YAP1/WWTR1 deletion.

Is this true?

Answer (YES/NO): NO